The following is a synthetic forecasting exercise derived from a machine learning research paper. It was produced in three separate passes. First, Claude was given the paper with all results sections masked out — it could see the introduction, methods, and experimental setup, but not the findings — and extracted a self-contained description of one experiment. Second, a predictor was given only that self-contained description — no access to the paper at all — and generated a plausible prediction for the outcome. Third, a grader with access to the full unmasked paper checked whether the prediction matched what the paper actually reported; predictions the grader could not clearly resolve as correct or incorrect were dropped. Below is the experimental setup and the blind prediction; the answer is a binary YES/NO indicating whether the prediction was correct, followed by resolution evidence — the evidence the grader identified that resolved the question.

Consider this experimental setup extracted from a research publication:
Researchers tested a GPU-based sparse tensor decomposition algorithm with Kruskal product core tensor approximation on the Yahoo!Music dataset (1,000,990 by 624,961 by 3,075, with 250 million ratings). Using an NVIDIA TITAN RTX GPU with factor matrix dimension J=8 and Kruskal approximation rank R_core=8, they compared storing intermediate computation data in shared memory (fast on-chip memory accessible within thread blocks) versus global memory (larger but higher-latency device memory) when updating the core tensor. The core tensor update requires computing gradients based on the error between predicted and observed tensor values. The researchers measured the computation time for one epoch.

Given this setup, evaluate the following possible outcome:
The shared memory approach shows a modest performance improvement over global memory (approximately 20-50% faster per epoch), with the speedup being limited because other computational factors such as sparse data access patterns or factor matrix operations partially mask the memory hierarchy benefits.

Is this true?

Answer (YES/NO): NO